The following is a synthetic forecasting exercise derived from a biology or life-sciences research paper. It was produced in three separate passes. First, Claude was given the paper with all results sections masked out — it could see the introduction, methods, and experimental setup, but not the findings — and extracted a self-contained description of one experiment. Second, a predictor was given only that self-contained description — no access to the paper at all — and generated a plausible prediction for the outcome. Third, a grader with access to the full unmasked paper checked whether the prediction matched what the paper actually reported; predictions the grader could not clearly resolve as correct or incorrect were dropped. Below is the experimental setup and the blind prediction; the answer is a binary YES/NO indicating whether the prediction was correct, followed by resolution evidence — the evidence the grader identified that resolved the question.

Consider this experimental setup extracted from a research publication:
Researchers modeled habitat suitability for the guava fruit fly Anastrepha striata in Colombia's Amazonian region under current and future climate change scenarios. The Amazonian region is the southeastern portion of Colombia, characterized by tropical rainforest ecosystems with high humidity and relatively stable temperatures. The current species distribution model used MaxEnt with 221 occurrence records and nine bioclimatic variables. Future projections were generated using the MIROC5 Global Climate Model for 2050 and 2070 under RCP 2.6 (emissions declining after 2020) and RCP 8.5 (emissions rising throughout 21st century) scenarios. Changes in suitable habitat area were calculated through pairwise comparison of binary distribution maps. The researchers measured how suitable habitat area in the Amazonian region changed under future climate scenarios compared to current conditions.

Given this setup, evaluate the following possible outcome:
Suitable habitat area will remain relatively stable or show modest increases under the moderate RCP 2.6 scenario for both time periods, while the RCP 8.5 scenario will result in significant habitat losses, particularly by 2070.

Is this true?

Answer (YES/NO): NO